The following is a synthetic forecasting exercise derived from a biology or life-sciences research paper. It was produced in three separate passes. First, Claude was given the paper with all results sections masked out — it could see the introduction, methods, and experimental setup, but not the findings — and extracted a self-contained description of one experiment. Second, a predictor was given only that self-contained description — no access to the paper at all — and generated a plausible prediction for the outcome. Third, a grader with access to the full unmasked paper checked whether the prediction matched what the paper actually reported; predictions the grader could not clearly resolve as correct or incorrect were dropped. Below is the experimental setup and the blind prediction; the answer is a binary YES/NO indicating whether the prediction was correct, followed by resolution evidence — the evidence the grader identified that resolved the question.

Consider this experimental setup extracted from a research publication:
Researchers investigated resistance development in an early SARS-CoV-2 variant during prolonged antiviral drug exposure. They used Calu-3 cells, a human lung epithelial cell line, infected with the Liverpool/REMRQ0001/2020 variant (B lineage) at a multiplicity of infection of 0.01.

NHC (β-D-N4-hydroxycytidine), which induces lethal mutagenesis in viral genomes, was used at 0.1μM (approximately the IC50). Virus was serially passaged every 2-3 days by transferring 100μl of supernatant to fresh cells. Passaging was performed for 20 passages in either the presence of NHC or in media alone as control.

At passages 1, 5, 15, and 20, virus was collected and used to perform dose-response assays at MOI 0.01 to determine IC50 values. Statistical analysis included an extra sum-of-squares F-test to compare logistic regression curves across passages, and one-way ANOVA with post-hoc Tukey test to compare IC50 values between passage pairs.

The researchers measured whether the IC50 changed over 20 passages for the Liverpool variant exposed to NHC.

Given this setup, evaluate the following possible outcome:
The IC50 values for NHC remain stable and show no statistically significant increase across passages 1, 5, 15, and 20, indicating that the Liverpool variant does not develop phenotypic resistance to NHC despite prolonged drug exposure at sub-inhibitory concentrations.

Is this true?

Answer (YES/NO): NO